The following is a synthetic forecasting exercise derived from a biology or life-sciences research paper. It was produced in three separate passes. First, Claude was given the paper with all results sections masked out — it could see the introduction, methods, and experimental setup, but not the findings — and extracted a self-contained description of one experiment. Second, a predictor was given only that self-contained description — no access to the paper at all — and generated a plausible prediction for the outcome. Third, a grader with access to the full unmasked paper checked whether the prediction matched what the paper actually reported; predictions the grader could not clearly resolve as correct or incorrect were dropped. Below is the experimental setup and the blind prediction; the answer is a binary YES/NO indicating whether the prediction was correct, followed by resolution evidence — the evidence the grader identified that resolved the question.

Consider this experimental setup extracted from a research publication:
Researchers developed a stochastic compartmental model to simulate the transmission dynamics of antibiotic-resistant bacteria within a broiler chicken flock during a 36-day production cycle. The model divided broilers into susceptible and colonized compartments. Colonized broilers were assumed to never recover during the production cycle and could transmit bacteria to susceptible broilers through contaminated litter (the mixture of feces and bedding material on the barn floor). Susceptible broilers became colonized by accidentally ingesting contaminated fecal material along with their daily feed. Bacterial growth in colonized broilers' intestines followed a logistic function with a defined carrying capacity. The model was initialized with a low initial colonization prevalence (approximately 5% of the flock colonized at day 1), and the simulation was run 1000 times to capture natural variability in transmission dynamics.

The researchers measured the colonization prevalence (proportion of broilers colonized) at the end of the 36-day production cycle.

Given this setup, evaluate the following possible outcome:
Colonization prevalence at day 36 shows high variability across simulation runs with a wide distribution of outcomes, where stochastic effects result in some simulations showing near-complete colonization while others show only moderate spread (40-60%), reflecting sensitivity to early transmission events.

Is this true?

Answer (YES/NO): NO